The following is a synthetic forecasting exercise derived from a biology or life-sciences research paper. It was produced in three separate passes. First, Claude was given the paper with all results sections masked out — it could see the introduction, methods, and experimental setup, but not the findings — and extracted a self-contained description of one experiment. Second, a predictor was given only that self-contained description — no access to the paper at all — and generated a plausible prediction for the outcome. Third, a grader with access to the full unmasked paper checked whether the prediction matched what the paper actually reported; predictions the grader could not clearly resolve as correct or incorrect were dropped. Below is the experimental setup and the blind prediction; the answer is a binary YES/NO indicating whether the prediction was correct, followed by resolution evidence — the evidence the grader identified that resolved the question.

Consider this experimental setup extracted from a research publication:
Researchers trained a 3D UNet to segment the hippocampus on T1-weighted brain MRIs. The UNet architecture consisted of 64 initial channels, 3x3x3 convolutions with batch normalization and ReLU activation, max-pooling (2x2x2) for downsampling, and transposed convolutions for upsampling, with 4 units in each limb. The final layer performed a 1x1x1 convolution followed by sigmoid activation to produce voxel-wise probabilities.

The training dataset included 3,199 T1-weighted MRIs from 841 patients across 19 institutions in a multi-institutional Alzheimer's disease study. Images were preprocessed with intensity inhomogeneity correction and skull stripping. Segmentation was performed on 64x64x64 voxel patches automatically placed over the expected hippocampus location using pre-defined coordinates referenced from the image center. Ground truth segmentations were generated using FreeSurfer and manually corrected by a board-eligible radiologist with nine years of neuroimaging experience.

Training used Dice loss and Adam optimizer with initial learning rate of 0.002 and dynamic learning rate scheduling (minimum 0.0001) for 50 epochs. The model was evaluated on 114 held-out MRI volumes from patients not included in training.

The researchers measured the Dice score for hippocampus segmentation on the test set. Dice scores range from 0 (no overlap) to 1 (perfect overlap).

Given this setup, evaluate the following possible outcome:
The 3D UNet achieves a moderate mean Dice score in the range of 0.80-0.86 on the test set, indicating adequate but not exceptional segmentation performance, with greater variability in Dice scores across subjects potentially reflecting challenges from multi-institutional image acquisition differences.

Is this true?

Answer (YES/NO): NO